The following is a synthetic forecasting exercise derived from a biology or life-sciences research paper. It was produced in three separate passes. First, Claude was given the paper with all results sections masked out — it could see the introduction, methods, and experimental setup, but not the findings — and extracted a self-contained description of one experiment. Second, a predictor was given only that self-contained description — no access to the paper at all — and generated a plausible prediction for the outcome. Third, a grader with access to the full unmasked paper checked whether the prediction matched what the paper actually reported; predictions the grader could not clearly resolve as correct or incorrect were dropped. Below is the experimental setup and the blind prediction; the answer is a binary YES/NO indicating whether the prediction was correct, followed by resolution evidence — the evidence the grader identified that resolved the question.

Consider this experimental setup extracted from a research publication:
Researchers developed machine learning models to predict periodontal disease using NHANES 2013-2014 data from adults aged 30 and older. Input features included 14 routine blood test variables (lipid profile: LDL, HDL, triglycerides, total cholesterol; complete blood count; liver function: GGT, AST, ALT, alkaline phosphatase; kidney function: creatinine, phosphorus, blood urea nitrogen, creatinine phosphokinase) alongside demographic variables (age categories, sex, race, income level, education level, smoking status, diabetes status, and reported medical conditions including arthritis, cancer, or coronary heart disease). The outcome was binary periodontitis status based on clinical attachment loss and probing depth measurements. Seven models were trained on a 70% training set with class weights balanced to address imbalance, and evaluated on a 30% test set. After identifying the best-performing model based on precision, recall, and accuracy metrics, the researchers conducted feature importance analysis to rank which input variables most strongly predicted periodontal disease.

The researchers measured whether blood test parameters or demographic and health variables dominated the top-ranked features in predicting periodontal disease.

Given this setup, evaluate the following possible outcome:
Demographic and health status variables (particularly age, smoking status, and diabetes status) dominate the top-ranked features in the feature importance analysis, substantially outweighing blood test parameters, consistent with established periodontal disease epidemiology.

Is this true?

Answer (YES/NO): NO